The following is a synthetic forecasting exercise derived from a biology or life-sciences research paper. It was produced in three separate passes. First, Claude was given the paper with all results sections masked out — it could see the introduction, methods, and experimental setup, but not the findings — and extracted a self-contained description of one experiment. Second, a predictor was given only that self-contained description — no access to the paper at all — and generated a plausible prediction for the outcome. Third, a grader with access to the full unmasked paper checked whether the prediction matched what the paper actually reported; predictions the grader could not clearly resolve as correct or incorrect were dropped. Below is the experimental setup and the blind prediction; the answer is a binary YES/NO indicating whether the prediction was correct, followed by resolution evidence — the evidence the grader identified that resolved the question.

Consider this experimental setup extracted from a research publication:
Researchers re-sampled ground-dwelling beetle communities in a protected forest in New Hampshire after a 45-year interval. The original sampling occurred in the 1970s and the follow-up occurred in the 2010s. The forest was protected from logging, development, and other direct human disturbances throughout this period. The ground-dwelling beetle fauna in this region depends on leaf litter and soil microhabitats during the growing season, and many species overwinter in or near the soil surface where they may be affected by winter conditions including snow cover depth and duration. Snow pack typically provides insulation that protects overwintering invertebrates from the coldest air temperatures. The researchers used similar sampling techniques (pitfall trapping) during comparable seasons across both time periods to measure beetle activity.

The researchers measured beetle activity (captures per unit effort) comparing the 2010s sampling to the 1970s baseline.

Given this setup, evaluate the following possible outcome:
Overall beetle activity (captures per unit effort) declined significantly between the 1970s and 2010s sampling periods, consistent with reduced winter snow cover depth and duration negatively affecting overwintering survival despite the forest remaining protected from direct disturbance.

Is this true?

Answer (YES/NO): YES